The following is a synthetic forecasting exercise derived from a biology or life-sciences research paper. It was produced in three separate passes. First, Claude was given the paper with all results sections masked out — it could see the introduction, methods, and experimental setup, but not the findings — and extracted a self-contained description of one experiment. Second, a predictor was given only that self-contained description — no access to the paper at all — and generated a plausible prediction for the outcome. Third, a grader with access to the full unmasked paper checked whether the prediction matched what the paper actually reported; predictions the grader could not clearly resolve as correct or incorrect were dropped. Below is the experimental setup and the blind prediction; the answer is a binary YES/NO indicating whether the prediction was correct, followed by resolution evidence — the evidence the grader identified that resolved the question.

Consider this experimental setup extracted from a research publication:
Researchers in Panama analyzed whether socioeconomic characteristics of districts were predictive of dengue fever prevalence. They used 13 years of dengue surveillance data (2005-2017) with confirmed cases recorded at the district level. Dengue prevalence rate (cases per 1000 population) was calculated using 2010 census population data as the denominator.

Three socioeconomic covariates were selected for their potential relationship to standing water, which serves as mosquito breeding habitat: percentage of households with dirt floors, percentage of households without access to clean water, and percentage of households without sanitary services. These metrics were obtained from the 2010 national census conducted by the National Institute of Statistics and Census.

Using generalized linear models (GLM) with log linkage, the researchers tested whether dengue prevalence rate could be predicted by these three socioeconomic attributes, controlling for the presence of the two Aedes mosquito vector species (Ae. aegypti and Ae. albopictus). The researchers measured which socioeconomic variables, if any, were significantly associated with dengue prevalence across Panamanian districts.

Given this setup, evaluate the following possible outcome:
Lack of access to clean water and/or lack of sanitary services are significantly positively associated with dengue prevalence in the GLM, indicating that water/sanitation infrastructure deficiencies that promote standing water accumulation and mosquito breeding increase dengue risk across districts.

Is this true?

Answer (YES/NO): NO